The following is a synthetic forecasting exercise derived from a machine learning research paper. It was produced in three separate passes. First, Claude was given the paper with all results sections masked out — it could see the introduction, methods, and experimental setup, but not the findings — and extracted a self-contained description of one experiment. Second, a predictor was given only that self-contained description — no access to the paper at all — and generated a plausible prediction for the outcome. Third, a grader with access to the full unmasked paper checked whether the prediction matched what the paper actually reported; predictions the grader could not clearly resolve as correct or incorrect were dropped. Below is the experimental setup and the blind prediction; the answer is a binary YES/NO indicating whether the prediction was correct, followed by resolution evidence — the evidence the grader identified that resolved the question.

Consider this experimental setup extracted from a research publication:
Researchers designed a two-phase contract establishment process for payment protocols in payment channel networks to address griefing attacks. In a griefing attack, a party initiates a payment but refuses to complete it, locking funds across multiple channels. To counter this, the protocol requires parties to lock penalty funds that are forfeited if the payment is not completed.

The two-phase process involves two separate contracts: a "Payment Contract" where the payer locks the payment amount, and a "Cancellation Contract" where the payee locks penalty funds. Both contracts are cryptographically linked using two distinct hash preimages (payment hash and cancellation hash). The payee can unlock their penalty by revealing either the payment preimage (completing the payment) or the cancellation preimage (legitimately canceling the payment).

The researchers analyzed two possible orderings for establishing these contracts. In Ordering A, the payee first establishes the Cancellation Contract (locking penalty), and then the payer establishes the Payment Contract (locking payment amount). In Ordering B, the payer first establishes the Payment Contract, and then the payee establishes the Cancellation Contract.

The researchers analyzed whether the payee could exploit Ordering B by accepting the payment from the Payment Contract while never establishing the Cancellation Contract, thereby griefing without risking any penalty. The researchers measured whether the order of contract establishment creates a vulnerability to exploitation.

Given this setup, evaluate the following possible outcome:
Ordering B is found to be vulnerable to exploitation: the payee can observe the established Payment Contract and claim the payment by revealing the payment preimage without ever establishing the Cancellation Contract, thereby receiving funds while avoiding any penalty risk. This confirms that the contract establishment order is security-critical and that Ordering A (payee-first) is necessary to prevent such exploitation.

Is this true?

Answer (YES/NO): NO